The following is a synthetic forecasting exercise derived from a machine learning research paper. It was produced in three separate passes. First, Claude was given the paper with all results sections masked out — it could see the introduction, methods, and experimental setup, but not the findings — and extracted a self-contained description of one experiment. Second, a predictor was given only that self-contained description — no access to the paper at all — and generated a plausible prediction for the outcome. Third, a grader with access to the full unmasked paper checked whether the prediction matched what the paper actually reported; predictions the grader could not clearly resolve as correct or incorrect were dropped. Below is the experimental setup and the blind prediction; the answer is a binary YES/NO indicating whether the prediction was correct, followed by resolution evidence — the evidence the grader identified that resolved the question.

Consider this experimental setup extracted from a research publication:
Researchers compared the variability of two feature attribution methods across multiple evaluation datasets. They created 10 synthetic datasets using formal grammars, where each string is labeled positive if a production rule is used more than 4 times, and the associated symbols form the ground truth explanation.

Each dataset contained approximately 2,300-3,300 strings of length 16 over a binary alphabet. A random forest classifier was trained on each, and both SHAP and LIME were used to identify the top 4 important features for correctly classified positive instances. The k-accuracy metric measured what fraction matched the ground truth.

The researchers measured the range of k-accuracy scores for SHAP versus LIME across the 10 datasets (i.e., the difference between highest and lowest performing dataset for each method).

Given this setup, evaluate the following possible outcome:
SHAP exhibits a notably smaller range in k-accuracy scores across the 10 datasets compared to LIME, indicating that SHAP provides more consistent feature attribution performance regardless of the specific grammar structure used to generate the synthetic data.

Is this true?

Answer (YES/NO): NO